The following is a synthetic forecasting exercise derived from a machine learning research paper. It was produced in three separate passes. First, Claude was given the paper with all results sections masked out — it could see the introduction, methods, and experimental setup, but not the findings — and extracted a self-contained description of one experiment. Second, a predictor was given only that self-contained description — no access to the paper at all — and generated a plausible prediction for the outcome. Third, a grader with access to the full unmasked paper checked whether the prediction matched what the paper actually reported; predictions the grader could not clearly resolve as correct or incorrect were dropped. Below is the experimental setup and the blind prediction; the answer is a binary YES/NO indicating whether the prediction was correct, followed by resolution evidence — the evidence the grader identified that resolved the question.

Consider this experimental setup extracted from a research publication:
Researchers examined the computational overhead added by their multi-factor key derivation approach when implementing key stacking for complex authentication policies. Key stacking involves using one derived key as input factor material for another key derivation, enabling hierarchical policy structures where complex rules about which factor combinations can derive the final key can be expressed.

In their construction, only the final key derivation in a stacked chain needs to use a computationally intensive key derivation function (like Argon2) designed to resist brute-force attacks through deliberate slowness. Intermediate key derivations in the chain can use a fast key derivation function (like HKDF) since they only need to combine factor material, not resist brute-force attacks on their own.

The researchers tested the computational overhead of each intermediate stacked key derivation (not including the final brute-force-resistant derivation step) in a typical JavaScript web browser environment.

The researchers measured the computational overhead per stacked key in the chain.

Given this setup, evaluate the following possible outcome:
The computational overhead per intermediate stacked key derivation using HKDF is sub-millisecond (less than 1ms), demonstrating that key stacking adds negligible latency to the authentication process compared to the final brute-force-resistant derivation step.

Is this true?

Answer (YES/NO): NO